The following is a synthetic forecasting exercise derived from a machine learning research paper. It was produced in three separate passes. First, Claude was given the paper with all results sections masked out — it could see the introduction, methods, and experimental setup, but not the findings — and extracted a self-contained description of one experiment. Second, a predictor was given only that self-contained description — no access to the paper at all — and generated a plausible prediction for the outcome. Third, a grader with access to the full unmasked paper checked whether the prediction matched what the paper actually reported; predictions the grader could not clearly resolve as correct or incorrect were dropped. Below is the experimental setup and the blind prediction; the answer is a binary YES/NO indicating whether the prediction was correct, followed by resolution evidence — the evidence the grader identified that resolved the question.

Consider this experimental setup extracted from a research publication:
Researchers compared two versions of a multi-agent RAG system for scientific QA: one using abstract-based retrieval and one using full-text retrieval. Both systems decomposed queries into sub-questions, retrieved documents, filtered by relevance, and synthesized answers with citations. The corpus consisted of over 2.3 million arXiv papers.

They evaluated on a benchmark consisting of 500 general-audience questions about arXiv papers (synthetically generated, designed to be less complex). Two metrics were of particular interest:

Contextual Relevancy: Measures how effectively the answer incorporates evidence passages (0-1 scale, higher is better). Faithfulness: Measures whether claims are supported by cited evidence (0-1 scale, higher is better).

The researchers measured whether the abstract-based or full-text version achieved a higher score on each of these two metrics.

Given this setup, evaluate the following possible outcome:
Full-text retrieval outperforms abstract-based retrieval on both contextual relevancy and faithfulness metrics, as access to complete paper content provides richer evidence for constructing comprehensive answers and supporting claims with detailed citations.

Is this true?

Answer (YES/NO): NO